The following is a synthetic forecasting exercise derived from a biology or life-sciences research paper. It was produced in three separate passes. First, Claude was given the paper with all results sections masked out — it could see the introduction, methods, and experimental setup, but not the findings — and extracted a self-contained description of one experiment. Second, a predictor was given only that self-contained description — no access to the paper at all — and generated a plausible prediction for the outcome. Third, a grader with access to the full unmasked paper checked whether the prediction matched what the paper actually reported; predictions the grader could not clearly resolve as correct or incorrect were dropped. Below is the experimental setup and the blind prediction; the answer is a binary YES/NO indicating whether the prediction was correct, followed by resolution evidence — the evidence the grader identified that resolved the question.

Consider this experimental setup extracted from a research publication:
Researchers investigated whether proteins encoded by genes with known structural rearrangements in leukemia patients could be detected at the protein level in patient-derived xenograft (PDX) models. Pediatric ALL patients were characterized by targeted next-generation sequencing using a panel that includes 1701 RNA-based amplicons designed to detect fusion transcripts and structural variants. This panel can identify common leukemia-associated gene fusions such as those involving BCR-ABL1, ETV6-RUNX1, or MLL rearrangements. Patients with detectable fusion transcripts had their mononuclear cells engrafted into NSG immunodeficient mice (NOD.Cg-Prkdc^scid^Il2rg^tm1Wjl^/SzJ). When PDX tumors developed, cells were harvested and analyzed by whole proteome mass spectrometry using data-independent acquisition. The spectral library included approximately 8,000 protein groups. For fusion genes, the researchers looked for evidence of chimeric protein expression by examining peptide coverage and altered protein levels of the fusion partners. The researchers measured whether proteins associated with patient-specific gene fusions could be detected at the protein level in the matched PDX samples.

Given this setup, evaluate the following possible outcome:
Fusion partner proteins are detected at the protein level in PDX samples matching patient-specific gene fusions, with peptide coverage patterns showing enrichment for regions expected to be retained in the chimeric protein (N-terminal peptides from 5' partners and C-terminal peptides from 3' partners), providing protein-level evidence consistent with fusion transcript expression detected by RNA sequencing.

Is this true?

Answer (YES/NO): NO